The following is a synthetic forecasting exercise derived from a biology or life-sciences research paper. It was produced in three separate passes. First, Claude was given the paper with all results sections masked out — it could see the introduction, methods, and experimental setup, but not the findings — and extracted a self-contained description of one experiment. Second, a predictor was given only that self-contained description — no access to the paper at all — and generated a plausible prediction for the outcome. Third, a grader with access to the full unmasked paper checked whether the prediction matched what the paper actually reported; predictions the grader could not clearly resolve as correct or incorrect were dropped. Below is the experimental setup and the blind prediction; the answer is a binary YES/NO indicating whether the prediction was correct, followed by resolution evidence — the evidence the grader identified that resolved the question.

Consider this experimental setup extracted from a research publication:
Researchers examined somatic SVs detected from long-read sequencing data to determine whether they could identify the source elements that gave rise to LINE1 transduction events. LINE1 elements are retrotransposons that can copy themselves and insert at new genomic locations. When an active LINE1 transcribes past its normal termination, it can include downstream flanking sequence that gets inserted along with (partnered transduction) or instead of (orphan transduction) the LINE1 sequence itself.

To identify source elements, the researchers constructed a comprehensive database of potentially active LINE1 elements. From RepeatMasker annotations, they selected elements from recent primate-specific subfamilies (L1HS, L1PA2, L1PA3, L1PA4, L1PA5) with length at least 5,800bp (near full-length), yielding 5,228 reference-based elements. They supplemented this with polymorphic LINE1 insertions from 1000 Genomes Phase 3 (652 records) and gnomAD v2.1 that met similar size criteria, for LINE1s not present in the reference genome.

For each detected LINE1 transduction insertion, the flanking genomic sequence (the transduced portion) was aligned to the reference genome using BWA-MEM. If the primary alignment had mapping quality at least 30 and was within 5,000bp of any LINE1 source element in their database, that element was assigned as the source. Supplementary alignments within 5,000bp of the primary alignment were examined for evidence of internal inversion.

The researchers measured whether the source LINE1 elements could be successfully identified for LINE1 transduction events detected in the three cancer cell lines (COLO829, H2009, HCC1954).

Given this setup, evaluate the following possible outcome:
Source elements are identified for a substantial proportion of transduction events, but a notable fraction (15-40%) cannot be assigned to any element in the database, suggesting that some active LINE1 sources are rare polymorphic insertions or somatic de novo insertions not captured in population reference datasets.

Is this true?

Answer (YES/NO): NO